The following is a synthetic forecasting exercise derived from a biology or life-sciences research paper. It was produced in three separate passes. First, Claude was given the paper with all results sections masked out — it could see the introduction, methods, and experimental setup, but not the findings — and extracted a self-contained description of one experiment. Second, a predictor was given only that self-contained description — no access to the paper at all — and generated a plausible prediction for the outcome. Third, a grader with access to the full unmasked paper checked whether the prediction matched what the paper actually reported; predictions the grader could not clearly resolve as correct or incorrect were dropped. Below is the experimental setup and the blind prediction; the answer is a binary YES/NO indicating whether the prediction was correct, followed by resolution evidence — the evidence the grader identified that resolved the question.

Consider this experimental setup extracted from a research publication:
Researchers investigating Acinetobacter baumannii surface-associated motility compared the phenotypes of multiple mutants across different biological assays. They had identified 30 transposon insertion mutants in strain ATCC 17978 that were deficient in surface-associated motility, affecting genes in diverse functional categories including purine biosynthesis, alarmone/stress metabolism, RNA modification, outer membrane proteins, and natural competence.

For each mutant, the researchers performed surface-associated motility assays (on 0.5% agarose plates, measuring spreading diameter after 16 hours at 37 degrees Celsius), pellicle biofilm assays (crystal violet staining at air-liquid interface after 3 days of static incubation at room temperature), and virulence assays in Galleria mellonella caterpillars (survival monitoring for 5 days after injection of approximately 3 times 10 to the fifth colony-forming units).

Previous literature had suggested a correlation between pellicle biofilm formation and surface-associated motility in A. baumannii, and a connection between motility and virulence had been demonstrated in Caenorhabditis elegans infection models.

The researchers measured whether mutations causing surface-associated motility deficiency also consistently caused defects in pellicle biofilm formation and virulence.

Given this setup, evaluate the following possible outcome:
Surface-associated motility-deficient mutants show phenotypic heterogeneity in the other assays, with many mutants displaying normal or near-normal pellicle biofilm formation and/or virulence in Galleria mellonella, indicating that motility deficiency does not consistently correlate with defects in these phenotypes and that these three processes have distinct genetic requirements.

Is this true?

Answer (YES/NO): YES